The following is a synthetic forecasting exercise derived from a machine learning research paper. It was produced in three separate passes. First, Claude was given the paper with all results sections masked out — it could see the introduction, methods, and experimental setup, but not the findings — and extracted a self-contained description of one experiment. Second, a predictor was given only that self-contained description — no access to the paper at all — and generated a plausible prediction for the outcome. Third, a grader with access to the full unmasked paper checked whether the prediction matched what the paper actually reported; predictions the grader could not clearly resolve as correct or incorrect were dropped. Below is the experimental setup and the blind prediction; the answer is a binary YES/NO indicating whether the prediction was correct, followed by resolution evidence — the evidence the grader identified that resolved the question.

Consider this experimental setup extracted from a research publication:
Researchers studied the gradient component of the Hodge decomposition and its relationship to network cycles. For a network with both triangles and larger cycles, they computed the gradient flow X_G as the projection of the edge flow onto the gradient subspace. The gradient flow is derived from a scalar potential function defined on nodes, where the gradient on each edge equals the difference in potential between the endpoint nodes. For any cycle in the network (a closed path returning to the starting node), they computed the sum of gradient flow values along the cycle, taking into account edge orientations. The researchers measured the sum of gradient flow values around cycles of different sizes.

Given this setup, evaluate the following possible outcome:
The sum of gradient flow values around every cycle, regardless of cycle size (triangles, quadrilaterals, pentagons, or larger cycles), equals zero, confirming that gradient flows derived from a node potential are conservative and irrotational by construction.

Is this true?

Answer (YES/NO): YES